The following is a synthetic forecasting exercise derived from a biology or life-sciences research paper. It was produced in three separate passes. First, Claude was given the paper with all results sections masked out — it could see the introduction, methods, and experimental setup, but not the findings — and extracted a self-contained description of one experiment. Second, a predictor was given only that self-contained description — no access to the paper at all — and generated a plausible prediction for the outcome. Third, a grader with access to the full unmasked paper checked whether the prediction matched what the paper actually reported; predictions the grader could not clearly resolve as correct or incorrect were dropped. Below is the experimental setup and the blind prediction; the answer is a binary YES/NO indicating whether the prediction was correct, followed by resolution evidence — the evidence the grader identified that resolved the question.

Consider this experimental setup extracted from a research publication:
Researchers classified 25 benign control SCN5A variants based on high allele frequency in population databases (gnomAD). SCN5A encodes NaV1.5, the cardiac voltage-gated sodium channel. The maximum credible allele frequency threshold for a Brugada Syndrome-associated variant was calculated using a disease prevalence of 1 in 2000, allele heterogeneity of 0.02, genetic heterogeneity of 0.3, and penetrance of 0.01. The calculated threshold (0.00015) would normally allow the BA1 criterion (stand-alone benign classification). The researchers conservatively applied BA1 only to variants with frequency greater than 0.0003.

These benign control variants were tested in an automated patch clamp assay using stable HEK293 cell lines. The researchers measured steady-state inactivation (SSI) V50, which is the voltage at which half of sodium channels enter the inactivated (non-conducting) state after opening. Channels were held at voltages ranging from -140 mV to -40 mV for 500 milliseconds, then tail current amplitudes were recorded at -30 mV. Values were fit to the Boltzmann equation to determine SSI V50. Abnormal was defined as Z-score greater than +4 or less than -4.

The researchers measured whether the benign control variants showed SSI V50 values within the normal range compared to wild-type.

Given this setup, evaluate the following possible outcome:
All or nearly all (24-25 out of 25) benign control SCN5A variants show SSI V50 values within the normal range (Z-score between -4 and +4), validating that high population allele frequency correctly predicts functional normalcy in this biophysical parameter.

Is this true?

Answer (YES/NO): YES